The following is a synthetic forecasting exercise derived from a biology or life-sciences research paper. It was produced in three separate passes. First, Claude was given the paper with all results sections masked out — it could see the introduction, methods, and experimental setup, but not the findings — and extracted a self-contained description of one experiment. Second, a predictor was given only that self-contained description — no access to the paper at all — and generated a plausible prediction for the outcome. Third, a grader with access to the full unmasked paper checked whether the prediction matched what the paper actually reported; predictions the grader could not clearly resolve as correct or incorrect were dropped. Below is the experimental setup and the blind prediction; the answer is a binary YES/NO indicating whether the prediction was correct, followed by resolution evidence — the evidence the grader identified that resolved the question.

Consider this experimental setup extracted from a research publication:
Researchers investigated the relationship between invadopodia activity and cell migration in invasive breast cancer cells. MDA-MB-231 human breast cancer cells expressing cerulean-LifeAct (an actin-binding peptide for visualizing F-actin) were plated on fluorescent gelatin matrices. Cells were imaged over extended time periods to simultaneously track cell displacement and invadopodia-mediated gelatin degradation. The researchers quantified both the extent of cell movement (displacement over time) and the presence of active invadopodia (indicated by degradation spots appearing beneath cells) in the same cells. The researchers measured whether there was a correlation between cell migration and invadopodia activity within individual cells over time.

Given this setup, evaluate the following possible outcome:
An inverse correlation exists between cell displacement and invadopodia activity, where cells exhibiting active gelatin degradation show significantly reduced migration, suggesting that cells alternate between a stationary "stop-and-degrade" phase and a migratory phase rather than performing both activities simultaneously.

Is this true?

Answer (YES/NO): YES